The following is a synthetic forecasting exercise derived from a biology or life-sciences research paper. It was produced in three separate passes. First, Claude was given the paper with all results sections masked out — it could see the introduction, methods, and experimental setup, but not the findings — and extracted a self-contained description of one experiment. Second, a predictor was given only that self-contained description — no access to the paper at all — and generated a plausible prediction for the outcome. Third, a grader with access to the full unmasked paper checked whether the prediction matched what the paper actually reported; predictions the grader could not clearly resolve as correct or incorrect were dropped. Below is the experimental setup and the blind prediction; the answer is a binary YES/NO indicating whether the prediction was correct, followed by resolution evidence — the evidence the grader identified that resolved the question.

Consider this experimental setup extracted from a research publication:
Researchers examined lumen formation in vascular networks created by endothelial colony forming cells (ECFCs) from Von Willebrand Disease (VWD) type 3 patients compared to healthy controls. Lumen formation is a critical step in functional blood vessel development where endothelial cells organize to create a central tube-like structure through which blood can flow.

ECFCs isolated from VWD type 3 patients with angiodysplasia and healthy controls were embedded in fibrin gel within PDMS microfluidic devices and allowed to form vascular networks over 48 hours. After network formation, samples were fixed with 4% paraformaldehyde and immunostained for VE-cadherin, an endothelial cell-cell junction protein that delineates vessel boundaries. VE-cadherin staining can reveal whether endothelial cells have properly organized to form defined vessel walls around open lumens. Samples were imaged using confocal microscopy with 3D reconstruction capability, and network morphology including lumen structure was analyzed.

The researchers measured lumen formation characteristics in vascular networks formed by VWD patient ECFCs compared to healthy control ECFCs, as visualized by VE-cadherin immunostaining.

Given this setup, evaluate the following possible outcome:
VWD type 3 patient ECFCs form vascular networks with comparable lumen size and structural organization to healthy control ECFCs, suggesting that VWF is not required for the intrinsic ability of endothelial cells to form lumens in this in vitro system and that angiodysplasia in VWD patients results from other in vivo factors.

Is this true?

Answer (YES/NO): NO